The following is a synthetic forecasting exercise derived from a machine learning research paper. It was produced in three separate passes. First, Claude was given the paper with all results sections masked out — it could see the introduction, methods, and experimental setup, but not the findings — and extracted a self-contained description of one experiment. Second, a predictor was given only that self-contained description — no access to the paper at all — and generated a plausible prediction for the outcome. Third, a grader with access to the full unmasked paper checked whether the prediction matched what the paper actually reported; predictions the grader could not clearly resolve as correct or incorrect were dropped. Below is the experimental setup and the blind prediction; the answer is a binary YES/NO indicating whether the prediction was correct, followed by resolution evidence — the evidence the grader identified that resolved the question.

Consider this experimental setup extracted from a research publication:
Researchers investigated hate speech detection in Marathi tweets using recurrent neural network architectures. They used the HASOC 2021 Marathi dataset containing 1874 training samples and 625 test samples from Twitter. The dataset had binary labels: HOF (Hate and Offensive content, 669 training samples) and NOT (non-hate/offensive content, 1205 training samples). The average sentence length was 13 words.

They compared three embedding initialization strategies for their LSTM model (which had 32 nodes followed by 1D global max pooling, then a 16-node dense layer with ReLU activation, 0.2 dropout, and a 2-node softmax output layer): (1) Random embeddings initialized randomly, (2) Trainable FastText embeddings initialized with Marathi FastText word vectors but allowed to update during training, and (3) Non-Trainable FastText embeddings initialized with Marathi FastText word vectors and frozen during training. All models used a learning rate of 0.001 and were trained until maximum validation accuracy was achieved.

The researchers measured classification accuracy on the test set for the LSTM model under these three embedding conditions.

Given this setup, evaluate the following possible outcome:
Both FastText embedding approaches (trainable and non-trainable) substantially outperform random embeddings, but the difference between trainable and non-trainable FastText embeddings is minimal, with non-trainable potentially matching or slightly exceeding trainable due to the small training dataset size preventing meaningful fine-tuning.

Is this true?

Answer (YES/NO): NO